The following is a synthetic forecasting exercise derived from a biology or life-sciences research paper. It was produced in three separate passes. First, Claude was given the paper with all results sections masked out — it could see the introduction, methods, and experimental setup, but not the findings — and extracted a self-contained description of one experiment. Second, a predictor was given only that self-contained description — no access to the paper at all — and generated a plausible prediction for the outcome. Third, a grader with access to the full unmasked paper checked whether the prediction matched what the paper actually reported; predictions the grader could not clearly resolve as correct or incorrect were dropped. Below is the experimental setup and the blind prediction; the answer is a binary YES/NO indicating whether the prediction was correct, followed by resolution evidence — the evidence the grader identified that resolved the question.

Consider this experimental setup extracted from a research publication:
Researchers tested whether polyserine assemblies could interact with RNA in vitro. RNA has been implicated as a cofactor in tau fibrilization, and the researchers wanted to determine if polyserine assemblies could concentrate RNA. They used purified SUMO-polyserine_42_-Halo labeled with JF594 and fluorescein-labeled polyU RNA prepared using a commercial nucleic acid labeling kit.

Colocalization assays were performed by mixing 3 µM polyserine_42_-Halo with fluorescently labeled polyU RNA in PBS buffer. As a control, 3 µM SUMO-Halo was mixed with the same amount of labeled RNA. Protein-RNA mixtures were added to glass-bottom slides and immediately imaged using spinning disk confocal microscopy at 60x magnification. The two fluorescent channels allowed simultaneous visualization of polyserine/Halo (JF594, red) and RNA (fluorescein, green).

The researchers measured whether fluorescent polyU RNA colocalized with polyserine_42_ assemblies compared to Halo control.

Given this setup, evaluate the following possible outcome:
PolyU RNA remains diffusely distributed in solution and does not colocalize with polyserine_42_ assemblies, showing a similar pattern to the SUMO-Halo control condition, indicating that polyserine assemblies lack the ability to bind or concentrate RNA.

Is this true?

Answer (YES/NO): YES